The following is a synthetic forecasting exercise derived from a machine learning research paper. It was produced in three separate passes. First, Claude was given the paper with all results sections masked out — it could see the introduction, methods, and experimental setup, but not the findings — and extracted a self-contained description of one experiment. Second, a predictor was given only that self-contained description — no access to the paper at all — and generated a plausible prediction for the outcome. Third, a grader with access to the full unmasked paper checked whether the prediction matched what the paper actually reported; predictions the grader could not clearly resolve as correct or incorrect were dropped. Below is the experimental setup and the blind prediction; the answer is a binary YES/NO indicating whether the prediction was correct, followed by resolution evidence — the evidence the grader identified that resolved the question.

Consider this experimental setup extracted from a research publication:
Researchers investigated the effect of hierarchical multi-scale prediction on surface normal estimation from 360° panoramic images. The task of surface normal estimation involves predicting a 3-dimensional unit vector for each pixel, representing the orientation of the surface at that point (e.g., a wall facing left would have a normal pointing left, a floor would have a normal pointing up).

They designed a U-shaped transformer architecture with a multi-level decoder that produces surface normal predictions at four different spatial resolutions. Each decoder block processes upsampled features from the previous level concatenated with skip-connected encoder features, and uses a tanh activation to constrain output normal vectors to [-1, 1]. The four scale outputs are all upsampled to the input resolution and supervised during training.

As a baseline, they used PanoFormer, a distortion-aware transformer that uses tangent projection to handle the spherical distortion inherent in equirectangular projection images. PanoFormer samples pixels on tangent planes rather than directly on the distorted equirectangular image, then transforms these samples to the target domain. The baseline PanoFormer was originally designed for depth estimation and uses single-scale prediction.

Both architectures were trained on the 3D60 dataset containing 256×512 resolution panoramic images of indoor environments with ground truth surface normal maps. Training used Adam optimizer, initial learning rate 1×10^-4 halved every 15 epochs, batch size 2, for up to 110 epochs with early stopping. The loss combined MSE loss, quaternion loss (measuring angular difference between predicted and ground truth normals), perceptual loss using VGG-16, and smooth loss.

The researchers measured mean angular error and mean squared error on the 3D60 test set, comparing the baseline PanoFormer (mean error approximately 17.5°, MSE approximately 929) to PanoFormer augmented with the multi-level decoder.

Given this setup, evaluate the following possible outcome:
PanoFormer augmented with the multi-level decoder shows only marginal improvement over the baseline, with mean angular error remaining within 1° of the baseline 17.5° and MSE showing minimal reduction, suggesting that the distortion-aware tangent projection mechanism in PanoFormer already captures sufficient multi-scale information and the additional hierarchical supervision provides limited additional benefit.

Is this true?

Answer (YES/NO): NO